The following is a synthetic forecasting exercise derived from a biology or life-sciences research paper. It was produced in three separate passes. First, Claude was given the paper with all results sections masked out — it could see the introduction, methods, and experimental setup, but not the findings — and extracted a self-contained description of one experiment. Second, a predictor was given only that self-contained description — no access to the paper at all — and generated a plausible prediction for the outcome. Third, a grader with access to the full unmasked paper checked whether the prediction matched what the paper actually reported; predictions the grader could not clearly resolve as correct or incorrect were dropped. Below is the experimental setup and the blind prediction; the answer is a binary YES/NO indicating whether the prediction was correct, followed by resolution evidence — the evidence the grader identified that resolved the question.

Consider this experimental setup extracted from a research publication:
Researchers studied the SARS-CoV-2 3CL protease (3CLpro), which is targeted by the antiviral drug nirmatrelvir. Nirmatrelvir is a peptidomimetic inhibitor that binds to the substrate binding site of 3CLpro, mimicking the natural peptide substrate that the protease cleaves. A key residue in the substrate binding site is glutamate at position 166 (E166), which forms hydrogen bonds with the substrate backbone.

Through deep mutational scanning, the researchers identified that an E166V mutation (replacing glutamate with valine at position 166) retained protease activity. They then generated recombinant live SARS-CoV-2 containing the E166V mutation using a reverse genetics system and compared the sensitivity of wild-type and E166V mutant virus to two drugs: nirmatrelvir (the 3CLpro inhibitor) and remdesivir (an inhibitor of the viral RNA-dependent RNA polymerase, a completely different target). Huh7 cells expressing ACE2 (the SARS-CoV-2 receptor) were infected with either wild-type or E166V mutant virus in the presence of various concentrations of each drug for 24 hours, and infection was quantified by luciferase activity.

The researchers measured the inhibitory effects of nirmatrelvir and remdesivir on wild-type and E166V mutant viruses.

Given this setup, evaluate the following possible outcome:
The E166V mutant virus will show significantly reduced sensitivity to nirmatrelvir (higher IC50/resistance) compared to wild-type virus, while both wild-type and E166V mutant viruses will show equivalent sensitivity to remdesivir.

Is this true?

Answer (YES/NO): YES